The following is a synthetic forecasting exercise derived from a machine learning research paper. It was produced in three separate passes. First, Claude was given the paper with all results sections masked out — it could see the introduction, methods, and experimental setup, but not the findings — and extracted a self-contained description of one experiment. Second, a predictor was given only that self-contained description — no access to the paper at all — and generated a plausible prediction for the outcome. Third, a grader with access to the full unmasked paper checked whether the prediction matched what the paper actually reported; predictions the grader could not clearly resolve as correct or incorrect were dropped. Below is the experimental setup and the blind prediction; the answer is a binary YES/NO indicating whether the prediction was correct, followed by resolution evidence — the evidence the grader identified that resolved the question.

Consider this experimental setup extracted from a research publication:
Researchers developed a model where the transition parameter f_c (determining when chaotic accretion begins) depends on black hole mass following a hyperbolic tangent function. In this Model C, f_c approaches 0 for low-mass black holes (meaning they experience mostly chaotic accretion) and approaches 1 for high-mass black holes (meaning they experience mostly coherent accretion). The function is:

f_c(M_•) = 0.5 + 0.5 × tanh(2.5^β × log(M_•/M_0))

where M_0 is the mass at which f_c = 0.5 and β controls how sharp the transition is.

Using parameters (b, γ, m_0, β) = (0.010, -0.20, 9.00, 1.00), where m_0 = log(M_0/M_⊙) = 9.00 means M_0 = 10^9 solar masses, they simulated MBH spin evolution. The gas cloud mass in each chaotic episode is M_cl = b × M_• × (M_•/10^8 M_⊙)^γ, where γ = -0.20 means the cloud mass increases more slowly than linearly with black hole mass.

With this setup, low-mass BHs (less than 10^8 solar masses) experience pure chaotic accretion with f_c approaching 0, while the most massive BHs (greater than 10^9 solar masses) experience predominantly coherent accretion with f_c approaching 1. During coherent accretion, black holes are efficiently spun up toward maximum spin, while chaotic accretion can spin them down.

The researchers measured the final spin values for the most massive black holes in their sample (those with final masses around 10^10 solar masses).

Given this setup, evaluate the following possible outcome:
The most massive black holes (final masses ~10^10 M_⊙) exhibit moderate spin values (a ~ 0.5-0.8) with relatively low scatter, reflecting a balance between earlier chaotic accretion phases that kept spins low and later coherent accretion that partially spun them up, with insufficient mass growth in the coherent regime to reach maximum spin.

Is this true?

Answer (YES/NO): NO